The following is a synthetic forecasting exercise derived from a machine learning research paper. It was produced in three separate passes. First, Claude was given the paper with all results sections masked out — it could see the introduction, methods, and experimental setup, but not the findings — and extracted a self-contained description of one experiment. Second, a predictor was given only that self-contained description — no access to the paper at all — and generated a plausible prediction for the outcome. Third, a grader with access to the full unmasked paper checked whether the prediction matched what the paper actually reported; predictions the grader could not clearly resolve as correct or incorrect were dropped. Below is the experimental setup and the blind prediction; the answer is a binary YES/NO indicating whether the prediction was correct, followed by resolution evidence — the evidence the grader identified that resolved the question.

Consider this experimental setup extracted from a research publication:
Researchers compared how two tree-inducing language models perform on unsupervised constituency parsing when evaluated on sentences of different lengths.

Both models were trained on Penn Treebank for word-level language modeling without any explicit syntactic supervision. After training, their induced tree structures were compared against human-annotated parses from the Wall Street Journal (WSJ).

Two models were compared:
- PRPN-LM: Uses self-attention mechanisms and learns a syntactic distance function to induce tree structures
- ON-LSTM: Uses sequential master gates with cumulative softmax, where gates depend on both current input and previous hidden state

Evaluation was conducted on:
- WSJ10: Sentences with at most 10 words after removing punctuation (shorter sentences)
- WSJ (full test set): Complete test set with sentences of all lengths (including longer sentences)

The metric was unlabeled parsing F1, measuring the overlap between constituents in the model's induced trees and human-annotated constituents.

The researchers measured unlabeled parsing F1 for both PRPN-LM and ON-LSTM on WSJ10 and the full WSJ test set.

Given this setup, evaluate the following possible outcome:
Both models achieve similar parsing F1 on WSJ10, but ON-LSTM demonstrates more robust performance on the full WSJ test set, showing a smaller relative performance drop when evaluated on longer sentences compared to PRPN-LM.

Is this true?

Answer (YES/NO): NO